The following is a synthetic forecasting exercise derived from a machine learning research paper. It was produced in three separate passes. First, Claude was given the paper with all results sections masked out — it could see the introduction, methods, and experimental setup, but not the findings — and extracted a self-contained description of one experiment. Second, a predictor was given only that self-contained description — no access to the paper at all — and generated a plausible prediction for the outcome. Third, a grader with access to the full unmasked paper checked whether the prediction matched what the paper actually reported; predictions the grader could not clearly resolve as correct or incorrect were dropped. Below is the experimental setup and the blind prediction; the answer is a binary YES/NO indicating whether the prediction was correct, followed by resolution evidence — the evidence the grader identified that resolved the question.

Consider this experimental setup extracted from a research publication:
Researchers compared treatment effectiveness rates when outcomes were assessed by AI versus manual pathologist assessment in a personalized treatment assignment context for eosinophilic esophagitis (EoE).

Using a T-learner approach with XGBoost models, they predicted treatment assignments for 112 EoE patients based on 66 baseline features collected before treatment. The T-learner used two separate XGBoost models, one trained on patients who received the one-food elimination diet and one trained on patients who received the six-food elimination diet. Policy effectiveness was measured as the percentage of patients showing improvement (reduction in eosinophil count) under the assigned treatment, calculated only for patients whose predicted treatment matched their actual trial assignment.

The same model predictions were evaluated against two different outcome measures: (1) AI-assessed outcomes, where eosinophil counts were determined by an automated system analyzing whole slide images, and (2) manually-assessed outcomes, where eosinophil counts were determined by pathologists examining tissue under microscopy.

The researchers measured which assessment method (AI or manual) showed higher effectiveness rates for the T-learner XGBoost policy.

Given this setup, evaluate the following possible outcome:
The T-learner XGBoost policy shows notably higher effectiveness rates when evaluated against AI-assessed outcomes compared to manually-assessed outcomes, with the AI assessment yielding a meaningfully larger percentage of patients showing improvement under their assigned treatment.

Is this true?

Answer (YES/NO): NO